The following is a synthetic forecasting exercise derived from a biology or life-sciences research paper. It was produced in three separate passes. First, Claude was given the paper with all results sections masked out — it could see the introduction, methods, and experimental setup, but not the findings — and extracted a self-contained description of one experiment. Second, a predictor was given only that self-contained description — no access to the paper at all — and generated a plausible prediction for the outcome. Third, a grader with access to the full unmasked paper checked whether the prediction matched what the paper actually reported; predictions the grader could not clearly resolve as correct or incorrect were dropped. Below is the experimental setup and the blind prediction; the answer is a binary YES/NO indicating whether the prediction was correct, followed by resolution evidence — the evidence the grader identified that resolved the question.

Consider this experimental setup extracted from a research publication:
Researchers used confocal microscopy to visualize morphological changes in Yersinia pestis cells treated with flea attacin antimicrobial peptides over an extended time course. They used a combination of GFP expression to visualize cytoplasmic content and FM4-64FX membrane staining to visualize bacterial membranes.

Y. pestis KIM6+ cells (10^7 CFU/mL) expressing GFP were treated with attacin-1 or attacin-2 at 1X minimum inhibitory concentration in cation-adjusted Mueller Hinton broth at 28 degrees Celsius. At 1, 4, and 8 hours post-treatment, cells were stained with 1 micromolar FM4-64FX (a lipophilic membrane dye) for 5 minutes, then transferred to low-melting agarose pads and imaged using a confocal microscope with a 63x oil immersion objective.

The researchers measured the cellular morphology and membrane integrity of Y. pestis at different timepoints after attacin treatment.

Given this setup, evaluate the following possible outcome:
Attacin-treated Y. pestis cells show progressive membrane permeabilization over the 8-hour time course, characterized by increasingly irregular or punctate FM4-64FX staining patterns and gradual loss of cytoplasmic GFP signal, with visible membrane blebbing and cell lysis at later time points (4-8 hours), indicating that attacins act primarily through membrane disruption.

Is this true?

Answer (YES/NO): NO